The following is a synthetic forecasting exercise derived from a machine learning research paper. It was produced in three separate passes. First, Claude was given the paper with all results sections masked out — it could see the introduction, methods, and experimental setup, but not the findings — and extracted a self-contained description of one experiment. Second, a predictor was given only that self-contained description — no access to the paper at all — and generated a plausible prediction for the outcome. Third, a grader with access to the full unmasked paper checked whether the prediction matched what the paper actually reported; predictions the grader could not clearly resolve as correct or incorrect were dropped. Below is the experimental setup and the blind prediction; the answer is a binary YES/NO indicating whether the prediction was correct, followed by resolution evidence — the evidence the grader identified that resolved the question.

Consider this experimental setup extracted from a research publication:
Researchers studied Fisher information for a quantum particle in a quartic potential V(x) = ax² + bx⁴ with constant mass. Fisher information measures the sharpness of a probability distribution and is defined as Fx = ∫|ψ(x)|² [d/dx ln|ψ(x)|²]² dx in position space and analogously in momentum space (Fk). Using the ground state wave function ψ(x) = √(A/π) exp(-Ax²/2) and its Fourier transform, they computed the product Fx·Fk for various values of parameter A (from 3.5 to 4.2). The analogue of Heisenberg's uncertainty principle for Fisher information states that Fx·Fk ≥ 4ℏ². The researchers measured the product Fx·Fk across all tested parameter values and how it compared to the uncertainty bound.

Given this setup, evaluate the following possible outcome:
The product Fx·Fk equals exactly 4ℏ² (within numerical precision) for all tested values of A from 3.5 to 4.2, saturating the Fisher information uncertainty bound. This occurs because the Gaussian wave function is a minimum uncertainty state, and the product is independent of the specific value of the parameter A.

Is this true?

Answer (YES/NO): NO